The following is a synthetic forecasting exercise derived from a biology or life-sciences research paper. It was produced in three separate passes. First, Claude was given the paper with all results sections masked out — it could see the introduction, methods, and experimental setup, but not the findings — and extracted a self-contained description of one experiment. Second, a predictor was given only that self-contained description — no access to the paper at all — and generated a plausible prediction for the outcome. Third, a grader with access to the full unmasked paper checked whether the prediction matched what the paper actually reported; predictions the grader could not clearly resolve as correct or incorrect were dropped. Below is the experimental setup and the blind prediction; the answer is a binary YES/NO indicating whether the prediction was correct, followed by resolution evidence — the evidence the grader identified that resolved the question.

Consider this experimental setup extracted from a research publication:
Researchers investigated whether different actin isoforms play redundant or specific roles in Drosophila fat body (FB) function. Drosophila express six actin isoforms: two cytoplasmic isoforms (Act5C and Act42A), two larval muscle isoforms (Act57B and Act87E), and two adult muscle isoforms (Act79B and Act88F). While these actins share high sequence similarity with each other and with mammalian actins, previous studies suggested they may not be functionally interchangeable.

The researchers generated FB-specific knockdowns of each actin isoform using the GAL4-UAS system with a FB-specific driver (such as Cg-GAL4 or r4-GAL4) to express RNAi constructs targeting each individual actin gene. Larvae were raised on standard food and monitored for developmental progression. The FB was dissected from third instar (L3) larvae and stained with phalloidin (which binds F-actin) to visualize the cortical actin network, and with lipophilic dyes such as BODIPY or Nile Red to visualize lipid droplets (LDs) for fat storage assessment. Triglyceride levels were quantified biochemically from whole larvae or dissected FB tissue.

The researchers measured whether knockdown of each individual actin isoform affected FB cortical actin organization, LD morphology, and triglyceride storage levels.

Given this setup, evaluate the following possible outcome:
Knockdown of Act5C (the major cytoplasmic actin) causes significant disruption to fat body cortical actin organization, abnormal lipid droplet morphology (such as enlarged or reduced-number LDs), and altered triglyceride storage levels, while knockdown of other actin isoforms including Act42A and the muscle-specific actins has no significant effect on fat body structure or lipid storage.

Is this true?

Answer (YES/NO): YES